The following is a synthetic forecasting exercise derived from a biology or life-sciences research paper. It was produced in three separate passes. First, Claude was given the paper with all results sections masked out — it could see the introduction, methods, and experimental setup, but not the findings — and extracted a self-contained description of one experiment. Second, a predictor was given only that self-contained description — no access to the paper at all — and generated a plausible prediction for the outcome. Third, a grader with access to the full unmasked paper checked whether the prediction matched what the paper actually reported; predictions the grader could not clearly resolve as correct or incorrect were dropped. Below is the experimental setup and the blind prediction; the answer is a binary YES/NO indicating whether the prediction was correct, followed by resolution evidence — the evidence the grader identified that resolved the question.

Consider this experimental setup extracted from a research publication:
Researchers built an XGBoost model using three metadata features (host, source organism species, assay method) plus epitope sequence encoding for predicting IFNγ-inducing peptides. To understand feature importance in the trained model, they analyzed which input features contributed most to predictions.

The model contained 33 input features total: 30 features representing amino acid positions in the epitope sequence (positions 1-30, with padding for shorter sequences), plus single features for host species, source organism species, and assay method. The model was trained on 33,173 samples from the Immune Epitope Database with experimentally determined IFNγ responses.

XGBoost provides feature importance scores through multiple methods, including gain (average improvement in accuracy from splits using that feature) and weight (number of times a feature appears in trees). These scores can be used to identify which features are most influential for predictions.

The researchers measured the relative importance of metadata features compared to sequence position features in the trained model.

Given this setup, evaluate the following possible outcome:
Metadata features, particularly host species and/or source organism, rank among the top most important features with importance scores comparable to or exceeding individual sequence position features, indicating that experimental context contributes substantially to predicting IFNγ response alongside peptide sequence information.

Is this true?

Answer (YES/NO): YES